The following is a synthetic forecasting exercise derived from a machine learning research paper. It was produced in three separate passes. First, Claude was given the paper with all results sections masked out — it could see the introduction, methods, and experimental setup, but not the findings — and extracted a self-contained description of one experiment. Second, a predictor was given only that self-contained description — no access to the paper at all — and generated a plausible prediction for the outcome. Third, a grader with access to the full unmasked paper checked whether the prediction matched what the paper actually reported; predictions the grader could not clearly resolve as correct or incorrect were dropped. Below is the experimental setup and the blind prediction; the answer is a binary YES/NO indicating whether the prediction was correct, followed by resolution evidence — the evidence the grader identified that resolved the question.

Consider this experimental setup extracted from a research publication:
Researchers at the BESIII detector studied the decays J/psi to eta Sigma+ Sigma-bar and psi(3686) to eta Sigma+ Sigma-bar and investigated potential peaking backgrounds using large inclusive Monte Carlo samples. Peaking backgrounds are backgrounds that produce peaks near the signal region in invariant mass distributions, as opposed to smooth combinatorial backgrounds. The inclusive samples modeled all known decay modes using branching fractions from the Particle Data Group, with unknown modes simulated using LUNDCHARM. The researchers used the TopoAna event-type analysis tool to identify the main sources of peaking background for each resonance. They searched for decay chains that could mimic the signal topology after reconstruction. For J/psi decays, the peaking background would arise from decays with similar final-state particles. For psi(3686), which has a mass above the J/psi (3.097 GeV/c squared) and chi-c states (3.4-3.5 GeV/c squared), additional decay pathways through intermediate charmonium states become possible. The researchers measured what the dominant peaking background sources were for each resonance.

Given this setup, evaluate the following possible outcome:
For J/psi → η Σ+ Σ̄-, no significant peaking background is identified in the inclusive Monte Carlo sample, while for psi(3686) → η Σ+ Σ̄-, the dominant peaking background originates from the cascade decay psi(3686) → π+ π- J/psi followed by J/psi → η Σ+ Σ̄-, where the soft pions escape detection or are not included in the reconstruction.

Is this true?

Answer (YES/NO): NO